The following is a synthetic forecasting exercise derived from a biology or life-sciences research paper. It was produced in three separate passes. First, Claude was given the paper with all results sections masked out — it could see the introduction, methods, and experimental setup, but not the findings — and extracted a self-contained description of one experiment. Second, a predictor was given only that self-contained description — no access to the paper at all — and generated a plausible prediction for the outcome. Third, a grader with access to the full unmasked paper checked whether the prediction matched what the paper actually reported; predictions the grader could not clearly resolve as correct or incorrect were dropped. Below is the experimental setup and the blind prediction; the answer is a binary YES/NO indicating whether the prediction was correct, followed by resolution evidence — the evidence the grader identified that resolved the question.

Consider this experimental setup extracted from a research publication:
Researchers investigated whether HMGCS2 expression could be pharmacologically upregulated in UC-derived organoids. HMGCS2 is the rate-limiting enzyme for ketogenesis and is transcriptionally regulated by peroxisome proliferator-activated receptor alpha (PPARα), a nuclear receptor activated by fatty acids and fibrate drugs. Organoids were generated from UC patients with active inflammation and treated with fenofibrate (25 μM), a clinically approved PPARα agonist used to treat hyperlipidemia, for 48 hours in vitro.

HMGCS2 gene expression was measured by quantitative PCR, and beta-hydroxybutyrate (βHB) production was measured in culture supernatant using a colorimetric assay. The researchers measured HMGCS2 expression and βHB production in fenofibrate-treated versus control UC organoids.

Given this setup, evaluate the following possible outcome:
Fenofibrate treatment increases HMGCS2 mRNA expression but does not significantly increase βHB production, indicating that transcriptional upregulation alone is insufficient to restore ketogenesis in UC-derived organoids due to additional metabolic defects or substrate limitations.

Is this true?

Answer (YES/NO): NO